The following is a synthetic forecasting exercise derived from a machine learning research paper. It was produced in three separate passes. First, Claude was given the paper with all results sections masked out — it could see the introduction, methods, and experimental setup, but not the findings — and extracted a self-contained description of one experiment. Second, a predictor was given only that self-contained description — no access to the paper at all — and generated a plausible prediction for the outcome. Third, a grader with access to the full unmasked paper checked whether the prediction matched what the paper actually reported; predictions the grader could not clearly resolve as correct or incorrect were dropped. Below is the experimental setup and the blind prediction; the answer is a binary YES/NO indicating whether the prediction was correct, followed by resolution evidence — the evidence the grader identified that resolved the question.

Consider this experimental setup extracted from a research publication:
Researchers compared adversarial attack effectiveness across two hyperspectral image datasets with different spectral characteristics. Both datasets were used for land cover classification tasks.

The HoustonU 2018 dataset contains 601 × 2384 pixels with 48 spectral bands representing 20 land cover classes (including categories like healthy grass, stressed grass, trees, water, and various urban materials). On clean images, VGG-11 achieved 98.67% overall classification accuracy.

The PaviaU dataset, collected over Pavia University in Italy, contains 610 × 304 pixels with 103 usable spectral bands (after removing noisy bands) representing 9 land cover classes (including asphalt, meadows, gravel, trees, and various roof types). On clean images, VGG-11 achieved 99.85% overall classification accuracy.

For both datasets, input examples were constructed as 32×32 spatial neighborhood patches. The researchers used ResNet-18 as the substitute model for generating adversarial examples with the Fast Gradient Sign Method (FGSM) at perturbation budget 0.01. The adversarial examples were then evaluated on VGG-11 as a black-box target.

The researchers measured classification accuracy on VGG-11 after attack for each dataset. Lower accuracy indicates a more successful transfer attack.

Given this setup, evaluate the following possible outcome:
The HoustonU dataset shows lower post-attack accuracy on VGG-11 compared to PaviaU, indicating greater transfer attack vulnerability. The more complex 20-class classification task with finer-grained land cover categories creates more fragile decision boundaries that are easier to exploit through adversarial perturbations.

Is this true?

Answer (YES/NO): NO